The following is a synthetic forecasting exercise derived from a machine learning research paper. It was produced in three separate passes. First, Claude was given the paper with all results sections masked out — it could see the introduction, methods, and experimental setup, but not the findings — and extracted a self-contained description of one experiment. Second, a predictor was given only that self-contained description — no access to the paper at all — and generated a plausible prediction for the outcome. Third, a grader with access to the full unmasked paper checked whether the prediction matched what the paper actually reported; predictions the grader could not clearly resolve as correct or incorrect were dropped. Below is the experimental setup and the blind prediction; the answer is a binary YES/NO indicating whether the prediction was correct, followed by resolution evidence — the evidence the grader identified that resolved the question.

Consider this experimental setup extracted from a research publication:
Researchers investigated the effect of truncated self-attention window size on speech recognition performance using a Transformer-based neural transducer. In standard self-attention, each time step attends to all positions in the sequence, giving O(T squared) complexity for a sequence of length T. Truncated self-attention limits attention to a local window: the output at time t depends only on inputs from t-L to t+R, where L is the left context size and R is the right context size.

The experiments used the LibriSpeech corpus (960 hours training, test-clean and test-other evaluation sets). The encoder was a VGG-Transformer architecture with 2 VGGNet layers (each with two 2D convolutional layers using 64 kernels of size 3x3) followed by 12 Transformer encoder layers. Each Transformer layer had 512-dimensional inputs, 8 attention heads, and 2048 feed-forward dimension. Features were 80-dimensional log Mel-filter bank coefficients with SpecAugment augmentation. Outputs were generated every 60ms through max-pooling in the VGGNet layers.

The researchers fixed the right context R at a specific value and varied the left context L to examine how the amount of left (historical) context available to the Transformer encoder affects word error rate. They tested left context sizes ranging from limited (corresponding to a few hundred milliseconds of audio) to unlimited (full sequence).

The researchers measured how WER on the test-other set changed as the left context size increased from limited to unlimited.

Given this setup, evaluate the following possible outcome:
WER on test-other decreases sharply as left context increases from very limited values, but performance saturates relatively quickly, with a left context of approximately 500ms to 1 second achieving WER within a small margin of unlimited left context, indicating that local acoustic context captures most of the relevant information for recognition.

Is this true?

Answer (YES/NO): NO